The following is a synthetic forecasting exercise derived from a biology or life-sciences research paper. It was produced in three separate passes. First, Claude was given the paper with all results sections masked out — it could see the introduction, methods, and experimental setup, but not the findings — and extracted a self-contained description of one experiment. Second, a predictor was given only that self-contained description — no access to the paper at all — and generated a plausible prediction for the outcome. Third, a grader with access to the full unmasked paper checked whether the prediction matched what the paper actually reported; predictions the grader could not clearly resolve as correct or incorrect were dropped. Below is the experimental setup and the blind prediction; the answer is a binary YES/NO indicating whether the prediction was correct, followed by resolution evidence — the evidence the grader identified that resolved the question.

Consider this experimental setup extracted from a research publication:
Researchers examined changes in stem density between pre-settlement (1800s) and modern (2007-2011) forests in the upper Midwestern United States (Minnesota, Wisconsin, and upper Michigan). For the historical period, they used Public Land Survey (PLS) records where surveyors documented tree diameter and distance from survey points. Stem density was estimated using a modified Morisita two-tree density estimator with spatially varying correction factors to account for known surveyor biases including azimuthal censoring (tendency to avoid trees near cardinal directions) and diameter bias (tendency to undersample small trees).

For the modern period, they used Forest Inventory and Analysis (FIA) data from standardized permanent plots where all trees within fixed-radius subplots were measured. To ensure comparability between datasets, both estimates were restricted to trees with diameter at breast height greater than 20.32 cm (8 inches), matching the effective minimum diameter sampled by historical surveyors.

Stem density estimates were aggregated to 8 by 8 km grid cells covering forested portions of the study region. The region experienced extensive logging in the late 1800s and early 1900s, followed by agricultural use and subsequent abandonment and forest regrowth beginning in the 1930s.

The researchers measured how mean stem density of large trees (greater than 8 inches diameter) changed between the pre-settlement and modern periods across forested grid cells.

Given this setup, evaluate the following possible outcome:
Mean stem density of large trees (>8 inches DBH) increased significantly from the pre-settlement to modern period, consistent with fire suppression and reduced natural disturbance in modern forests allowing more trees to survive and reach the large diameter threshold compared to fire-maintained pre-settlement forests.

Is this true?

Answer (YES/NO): YES